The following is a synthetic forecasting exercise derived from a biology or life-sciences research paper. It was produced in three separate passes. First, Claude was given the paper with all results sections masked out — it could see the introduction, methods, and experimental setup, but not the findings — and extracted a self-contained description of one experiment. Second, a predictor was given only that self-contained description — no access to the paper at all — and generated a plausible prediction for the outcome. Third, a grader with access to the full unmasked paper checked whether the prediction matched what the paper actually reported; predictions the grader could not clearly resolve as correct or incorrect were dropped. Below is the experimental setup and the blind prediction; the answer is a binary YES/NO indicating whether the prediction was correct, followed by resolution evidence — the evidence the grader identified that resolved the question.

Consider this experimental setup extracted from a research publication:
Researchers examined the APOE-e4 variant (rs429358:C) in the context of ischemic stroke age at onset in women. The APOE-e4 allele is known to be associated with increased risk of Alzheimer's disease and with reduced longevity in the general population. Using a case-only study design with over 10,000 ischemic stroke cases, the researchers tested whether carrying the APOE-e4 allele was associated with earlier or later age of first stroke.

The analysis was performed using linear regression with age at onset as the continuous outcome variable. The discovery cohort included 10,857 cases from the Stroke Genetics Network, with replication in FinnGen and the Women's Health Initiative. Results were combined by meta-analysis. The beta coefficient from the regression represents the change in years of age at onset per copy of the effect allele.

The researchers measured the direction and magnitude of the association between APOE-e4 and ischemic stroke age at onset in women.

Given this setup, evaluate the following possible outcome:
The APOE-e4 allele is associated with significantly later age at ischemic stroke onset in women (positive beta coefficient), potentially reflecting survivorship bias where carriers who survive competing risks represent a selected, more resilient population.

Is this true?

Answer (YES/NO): NO